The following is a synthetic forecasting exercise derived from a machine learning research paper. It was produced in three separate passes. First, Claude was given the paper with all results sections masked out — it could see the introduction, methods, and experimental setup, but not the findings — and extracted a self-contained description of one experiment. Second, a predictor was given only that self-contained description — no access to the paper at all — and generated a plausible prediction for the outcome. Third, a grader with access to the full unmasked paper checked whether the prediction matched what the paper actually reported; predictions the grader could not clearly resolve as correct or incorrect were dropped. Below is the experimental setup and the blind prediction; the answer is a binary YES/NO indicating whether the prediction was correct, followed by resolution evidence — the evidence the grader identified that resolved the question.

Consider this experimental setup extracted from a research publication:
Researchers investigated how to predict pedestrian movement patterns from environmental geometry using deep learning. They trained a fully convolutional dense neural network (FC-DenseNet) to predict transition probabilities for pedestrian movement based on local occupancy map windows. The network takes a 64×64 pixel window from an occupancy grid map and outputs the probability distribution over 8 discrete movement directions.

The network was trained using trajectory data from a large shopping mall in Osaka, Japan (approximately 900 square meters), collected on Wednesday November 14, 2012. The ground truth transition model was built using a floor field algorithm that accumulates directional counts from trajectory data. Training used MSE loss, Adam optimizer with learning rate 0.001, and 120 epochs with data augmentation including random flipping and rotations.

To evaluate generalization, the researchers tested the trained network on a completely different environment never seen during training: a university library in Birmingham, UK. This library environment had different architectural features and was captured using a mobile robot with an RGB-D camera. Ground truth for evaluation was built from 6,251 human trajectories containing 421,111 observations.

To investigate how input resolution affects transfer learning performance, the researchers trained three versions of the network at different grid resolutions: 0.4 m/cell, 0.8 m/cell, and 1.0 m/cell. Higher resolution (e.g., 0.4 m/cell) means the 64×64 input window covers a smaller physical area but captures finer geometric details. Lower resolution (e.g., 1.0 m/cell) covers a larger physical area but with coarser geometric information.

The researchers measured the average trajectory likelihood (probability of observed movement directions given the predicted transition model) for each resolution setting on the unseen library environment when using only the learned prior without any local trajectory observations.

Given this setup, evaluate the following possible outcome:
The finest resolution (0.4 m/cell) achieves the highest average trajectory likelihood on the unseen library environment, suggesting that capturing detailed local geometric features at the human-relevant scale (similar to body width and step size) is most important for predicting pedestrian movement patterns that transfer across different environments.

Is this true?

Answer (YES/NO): NO